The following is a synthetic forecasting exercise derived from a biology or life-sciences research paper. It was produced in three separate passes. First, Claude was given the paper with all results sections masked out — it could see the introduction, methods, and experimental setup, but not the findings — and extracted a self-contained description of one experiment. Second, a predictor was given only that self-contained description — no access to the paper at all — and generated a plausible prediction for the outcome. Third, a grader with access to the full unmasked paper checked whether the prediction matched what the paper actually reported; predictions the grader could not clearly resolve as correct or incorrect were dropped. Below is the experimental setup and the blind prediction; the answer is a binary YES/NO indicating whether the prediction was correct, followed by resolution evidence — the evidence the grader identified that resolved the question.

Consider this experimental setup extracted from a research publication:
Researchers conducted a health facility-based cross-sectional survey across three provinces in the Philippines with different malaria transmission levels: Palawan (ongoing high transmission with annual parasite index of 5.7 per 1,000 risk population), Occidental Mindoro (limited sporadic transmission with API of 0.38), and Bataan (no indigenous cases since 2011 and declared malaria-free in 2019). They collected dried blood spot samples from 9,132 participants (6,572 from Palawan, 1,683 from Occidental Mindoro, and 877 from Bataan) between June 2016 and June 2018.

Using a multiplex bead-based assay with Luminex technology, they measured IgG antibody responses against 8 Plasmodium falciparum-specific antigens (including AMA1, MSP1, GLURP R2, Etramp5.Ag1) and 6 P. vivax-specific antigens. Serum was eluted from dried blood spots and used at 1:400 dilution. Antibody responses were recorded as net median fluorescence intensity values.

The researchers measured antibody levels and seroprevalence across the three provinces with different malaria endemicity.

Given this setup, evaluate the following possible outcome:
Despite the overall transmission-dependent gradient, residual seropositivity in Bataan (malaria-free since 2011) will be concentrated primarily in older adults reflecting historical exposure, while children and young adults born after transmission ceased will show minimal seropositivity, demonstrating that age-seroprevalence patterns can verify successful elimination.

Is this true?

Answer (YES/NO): YES